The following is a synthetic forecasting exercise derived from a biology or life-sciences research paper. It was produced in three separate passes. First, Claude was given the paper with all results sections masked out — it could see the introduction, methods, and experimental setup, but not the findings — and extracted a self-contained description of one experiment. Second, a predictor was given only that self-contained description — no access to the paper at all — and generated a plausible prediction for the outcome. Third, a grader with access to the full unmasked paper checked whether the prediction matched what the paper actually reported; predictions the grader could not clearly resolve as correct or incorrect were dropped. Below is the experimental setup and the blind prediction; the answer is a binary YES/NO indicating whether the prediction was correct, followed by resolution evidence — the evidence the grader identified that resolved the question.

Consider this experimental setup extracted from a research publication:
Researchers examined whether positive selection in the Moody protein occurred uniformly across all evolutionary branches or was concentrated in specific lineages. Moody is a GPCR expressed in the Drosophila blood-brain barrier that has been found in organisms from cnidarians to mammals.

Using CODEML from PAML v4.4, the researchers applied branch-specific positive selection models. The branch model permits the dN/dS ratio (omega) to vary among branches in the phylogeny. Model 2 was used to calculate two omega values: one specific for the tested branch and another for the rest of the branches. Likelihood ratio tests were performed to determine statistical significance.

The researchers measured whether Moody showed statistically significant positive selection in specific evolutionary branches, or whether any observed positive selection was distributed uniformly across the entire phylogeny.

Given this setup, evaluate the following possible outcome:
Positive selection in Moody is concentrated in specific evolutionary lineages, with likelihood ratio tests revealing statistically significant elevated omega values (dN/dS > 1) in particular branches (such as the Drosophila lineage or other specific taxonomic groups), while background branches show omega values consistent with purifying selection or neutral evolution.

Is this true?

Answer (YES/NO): NO